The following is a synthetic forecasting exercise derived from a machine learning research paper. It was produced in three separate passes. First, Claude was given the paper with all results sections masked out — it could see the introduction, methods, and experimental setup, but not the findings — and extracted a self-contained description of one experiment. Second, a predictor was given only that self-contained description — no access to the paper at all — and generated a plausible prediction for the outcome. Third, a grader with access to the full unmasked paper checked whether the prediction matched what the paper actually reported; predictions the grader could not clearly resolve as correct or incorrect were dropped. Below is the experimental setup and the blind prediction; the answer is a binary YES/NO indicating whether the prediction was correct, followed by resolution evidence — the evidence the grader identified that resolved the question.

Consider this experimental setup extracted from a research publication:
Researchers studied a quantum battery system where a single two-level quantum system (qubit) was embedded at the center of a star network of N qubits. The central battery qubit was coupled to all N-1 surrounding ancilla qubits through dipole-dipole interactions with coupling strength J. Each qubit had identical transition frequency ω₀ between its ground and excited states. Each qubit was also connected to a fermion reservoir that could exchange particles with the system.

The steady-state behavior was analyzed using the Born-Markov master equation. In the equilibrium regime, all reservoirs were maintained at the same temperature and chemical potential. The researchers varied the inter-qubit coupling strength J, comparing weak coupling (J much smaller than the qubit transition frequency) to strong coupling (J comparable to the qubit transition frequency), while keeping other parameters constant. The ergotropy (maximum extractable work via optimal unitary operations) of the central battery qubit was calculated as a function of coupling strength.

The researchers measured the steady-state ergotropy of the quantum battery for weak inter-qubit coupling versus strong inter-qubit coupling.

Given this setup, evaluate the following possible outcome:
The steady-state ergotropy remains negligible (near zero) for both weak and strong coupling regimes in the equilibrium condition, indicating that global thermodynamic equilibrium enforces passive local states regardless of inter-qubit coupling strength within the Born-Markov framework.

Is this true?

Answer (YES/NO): NO